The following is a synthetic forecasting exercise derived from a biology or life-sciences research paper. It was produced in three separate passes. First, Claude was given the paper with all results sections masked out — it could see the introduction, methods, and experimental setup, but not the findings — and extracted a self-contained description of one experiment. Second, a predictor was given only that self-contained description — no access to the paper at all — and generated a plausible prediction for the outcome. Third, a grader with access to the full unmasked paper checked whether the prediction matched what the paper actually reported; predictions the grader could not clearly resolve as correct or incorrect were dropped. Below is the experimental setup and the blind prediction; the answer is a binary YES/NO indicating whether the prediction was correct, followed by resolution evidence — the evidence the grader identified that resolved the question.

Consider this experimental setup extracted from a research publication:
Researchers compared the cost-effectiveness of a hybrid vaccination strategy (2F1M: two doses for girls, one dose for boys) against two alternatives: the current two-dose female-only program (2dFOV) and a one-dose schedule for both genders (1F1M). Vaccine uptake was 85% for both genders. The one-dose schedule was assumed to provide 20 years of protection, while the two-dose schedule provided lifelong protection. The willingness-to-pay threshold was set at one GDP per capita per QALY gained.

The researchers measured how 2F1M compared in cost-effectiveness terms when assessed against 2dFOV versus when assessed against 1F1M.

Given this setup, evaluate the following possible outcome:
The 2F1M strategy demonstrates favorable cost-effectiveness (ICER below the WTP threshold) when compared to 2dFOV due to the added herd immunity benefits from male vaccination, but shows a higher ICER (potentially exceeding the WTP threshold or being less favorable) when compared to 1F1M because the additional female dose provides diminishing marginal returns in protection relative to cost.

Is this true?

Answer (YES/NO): NO